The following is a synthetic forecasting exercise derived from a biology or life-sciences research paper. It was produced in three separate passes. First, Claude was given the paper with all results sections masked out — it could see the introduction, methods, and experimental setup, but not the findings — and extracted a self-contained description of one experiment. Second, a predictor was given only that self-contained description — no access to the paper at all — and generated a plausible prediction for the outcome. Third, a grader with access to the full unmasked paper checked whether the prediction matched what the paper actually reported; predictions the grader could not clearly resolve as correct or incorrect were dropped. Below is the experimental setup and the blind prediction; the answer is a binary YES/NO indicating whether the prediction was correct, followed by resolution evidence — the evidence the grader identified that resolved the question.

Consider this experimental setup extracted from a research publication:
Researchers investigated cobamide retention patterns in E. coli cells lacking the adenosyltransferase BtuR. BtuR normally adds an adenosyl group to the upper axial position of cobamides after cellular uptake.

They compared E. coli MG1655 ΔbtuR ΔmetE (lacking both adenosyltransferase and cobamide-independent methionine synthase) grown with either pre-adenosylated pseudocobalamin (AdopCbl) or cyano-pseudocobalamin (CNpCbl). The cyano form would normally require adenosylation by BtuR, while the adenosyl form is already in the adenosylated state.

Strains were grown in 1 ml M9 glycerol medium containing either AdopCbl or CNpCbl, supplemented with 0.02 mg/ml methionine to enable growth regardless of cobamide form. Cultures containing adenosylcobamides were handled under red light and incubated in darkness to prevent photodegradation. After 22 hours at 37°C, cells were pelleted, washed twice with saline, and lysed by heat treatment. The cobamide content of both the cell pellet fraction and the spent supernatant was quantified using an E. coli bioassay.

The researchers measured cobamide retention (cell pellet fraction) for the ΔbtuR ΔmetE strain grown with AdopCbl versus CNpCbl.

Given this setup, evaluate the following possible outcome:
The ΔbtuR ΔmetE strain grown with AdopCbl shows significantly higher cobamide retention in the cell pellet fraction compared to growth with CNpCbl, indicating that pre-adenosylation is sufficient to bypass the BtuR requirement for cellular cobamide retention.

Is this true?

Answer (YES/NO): NO